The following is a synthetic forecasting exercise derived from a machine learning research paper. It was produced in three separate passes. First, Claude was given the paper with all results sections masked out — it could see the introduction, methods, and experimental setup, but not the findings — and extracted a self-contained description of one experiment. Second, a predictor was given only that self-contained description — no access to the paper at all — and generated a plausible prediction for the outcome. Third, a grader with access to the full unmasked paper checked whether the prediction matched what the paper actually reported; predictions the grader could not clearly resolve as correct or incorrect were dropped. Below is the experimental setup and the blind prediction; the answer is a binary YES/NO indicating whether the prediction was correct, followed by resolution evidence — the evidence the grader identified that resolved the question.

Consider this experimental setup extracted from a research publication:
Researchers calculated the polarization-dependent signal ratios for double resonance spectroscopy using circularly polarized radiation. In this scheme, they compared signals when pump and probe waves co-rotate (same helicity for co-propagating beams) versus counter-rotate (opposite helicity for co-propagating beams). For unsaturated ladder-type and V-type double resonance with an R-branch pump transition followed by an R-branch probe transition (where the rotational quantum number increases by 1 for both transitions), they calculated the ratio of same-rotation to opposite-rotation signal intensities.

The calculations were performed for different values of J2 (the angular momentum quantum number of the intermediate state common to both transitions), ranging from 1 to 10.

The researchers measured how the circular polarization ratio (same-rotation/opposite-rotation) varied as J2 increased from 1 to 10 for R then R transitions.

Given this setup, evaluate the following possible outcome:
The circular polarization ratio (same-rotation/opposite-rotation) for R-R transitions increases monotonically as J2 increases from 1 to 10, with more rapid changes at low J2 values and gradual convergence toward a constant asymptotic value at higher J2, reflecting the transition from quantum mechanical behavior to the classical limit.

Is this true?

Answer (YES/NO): NO